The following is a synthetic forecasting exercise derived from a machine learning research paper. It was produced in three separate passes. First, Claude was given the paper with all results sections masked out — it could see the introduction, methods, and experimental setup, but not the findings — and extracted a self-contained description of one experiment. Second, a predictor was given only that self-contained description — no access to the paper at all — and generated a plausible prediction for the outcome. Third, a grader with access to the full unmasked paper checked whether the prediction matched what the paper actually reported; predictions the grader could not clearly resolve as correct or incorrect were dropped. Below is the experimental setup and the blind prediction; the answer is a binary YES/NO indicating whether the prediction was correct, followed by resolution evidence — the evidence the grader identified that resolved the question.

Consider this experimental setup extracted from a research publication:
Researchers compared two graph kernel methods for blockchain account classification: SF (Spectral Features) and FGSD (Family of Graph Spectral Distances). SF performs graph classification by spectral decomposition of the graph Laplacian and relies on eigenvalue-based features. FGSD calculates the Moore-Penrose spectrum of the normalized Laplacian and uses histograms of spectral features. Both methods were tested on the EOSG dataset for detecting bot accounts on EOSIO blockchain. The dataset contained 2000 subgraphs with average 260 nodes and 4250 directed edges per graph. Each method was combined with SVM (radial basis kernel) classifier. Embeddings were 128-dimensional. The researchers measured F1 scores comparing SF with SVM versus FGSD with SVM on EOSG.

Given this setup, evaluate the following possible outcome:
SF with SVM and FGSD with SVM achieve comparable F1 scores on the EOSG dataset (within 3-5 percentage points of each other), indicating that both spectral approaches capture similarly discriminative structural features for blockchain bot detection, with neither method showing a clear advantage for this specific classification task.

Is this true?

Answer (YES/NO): NO